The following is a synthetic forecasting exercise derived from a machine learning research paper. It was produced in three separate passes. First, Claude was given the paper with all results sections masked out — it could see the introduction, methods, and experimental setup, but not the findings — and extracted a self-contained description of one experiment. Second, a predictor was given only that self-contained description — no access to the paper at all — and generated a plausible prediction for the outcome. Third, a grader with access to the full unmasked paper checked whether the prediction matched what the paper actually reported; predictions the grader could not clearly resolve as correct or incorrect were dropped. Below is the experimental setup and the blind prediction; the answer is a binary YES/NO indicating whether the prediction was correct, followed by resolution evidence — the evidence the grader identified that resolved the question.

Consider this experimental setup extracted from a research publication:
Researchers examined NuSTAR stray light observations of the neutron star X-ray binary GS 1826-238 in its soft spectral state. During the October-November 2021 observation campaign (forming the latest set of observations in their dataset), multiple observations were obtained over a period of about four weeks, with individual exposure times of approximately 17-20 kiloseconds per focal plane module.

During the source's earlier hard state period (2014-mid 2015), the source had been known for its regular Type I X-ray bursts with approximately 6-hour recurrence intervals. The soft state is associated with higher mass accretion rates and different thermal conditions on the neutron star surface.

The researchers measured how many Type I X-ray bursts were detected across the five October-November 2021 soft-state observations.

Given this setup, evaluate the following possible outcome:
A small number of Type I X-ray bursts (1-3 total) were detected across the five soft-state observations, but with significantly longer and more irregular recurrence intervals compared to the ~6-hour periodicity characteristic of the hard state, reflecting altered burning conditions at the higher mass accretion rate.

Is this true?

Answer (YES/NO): YES